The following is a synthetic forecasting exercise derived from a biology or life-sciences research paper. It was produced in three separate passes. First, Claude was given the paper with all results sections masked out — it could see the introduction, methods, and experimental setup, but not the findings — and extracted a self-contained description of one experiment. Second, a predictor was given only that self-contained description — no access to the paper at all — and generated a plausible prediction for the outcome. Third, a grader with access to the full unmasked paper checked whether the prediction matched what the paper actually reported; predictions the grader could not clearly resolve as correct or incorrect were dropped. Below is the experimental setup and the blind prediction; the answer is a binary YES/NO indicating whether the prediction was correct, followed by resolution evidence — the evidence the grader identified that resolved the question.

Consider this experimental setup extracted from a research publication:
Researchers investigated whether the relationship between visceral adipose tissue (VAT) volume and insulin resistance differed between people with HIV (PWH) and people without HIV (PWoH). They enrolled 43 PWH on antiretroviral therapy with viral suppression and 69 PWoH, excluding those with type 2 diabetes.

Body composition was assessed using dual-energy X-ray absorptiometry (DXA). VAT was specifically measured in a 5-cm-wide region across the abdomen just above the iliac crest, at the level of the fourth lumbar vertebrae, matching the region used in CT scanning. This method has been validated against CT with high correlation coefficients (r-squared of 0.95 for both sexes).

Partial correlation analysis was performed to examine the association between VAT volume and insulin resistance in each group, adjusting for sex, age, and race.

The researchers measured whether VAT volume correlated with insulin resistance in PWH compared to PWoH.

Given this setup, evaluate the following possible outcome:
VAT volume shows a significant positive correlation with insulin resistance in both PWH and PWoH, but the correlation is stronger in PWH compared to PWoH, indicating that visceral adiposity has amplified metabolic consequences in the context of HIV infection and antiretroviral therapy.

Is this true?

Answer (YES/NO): NO